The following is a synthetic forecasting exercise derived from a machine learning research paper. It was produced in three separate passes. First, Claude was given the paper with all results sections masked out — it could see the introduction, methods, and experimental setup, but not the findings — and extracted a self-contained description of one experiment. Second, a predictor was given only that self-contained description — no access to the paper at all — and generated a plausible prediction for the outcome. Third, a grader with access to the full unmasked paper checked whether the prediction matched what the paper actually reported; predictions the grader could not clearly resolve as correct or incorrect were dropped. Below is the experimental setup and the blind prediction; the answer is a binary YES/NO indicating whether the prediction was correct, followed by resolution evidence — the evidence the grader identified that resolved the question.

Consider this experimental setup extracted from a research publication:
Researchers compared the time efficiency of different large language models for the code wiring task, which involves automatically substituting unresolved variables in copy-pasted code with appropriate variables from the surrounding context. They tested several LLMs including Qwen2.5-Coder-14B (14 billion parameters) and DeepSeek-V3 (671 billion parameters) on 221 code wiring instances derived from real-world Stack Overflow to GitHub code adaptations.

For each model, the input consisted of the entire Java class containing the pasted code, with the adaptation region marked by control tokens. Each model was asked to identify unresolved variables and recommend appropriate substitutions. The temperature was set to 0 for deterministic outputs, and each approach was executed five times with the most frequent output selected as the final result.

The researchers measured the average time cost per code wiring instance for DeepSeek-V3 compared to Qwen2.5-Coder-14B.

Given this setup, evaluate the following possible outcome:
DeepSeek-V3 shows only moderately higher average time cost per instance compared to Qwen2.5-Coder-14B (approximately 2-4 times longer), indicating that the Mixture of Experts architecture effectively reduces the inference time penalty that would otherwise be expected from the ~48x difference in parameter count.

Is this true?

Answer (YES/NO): YES